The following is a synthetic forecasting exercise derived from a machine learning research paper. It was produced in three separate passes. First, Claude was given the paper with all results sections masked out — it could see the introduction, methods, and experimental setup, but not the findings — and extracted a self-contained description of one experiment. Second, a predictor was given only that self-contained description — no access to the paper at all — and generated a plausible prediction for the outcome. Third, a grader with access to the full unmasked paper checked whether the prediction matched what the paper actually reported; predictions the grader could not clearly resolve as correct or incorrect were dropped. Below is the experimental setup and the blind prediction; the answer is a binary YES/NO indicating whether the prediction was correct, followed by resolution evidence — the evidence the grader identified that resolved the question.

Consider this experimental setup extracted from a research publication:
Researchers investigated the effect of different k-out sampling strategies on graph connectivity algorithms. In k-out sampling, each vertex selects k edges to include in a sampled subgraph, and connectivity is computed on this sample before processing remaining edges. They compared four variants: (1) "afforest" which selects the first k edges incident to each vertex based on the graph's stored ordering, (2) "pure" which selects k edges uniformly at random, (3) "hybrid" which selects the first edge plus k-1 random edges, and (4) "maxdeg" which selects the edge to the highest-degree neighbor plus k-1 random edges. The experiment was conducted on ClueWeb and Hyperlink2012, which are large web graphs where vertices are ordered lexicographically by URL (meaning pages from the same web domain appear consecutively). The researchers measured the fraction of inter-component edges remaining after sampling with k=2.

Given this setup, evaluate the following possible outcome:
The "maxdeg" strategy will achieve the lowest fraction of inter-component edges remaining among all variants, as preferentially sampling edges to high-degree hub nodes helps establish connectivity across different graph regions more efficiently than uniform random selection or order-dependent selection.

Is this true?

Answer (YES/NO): YES